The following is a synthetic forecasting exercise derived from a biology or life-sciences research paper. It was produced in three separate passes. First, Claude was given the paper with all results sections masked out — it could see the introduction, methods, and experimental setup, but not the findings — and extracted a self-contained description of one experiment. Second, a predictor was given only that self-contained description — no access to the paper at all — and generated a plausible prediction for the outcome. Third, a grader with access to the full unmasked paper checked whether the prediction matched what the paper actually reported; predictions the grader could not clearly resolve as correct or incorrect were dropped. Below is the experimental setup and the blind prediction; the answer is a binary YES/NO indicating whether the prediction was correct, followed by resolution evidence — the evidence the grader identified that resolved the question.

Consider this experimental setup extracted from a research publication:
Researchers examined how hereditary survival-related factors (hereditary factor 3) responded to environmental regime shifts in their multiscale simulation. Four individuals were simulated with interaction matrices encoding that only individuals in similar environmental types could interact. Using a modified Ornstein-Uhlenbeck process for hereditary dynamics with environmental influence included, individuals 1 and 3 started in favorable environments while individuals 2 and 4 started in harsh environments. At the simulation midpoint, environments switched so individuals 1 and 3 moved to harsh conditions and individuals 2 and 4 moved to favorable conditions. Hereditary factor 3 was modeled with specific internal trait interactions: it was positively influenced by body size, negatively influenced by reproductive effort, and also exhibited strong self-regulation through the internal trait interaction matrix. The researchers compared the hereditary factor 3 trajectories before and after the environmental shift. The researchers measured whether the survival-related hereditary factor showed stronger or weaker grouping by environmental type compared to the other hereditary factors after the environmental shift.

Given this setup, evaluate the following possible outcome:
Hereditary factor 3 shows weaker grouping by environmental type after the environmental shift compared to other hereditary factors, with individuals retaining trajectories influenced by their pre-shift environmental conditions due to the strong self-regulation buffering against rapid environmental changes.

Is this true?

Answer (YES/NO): NO